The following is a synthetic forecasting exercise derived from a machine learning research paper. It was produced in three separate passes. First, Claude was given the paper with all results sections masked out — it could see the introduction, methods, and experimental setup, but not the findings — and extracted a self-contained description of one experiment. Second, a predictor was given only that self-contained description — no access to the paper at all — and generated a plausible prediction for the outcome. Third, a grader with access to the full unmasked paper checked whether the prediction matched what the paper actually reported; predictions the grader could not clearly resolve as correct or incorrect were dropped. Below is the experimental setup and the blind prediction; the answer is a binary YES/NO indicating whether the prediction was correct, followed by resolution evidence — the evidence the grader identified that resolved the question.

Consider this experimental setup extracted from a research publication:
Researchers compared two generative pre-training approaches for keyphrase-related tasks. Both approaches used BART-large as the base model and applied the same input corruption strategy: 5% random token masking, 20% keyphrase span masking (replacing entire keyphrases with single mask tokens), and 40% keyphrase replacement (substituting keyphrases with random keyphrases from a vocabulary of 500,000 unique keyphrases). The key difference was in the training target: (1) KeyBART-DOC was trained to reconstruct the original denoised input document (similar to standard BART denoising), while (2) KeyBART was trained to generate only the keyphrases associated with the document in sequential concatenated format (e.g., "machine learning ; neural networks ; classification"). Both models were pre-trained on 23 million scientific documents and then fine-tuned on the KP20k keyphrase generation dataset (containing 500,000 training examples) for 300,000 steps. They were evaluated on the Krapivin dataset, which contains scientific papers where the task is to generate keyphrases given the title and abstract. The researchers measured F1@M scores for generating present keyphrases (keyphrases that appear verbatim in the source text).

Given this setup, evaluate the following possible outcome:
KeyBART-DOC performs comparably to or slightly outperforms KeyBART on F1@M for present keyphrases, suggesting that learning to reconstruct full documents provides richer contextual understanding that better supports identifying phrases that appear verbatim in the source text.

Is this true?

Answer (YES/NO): NO